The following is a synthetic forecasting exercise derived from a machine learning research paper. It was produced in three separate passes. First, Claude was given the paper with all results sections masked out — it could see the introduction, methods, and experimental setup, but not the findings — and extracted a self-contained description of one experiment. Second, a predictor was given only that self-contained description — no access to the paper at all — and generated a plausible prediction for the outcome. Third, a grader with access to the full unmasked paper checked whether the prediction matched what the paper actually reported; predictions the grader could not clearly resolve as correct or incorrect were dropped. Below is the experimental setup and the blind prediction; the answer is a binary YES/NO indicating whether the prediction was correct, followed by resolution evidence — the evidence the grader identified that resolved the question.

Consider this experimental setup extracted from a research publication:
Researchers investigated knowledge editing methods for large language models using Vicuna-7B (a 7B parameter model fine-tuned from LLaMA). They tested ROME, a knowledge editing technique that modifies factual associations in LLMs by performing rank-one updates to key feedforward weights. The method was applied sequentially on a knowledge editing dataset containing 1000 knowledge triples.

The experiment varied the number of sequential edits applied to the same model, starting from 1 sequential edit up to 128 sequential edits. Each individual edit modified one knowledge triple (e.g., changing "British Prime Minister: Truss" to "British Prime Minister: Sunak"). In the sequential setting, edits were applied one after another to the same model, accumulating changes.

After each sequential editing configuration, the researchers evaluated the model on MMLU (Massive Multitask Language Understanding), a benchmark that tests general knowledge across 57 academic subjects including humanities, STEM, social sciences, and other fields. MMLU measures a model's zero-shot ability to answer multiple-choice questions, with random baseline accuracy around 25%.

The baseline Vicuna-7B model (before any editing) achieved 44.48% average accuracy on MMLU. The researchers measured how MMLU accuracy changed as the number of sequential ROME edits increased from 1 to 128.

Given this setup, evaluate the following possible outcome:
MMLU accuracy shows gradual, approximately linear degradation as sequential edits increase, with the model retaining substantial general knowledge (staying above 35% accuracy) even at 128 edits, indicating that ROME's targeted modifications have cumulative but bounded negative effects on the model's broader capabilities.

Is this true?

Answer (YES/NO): NO